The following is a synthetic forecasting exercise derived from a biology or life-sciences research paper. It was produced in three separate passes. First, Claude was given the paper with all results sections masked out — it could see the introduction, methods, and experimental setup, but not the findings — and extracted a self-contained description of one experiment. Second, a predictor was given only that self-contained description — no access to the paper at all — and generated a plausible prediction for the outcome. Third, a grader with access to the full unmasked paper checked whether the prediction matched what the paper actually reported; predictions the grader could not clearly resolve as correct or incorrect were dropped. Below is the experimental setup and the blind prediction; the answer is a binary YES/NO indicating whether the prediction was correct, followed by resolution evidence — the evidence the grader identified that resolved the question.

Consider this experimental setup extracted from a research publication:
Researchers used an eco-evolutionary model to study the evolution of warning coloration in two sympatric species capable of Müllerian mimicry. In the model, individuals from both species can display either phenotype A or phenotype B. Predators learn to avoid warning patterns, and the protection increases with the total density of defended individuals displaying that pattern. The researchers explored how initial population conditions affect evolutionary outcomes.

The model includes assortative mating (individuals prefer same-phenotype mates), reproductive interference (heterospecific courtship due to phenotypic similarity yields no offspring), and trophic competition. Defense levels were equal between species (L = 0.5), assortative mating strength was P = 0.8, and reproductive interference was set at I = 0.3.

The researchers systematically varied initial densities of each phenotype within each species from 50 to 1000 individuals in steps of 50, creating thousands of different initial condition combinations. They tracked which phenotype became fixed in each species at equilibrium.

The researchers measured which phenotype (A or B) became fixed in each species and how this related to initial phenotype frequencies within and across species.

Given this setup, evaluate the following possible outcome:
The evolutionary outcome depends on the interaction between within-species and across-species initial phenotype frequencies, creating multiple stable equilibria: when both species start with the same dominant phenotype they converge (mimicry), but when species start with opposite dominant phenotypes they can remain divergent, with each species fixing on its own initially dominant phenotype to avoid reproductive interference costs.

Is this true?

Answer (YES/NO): YES